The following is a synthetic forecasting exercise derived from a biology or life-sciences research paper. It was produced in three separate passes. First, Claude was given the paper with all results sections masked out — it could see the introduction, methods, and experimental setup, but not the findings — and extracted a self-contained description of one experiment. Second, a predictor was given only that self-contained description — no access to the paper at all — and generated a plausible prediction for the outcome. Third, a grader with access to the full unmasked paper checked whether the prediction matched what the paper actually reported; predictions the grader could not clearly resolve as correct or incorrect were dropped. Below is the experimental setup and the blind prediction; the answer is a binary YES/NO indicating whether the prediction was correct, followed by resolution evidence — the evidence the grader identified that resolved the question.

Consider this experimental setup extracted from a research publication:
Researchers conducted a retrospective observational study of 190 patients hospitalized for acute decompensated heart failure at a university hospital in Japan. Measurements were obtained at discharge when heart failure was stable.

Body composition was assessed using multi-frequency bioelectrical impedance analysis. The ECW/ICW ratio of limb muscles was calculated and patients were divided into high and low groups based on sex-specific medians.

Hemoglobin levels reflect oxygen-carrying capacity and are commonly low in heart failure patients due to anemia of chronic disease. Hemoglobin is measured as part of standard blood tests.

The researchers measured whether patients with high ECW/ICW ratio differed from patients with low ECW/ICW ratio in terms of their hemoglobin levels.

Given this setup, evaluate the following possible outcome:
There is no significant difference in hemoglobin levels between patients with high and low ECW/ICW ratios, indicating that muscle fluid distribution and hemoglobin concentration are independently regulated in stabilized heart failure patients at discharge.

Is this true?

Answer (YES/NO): NO